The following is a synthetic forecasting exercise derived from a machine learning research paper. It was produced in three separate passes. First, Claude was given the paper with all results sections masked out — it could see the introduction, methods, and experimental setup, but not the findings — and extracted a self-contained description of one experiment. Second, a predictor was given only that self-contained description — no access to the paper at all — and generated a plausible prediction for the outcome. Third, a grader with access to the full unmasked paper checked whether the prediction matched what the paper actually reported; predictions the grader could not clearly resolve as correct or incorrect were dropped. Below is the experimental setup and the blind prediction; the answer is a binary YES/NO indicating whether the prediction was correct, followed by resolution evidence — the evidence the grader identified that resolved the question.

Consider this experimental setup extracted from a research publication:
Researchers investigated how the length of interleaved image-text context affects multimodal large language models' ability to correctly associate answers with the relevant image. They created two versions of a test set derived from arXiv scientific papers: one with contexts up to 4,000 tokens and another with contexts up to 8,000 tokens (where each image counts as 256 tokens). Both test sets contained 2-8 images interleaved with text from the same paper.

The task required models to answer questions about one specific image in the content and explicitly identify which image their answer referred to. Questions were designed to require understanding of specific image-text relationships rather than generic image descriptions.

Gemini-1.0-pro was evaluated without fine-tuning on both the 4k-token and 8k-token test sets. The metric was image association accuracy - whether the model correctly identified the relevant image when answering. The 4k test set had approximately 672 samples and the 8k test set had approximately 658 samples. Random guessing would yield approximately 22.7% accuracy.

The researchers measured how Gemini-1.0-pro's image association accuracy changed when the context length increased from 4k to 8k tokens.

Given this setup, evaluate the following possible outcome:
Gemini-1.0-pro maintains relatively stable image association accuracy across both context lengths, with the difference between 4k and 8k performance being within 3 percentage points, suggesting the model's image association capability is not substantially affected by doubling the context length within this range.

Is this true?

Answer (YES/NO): NO